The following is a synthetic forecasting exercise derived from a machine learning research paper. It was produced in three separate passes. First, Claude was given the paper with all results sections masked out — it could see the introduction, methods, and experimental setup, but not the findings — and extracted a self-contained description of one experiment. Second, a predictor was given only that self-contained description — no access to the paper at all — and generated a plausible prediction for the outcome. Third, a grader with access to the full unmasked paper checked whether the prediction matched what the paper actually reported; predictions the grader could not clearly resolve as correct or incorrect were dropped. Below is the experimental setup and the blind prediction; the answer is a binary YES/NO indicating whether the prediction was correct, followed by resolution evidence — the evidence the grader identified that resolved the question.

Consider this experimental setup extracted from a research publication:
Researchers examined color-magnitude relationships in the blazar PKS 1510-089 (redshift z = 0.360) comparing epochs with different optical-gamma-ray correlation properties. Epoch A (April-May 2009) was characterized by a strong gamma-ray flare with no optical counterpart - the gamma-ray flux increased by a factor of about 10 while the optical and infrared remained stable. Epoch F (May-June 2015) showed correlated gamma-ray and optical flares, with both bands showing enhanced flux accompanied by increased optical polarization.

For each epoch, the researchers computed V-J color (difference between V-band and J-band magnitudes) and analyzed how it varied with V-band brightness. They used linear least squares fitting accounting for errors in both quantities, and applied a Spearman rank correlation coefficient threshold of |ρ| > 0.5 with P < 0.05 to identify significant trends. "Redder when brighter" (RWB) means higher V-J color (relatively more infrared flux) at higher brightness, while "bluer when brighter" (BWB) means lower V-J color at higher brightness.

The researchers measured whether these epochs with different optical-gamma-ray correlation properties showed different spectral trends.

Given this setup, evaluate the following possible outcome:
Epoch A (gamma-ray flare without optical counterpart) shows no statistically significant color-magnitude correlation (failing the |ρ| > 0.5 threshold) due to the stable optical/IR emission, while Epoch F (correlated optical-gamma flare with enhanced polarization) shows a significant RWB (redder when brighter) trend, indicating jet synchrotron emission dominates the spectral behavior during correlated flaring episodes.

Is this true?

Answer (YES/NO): NO